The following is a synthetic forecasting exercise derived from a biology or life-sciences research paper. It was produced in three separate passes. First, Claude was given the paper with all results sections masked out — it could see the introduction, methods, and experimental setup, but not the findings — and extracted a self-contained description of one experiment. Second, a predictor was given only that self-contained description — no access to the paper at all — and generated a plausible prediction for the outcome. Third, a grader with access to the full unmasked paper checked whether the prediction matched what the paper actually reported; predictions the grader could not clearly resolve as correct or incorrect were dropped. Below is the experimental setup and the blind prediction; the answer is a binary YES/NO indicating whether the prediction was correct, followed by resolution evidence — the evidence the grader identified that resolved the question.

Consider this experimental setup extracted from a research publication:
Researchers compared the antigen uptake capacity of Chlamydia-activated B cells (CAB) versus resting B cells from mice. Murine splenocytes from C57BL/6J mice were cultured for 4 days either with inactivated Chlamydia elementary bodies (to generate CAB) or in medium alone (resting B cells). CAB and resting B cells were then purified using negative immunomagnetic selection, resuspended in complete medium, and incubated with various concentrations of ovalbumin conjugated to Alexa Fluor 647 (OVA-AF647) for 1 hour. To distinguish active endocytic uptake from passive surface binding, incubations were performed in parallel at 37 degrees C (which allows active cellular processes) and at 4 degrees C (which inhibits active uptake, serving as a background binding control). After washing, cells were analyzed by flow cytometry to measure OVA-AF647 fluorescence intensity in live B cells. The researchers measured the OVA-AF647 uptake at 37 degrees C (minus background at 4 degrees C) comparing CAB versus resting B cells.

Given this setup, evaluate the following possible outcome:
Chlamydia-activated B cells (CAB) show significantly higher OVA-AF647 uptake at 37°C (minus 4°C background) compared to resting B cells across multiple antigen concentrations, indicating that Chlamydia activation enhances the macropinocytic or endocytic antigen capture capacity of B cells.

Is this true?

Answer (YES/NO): YES